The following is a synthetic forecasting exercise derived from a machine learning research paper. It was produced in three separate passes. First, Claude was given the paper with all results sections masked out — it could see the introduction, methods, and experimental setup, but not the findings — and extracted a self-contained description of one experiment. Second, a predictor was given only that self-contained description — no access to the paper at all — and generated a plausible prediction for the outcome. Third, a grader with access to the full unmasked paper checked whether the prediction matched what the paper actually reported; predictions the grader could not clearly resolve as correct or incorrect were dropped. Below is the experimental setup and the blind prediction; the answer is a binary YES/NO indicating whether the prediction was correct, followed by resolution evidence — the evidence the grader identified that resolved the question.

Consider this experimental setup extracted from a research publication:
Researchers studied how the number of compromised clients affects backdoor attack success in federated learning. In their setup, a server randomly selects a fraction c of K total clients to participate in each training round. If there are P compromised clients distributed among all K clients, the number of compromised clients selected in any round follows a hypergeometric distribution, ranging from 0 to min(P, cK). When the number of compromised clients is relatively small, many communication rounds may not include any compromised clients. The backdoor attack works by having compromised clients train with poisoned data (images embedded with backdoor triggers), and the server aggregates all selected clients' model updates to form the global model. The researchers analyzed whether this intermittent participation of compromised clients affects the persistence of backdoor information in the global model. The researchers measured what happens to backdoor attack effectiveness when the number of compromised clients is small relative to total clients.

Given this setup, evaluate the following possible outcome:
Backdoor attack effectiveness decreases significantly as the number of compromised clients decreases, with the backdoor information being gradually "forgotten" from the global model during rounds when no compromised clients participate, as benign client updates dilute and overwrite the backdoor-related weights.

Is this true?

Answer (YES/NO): NO